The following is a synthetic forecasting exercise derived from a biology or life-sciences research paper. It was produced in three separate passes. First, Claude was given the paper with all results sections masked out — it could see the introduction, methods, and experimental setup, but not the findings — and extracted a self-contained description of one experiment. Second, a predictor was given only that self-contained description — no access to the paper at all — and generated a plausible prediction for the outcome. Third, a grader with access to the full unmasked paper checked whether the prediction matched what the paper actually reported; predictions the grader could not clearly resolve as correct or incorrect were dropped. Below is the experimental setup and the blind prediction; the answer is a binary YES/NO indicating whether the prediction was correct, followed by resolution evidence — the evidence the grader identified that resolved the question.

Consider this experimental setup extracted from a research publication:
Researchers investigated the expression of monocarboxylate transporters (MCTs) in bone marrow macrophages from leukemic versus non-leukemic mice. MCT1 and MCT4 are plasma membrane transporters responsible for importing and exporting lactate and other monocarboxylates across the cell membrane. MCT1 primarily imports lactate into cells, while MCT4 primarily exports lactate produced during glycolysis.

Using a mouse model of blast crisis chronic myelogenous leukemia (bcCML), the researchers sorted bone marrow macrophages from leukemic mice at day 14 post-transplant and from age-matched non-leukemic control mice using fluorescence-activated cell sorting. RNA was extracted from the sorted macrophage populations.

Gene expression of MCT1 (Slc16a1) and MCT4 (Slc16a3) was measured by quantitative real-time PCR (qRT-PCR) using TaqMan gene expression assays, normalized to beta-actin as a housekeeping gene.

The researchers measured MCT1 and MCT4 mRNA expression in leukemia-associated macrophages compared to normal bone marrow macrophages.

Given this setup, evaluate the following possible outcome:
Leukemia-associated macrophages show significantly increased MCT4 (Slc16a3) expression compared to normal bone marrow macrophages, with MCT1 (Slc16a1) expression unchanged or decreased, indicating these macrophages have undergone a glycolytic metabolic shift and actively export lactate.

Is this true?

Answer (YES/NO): NO